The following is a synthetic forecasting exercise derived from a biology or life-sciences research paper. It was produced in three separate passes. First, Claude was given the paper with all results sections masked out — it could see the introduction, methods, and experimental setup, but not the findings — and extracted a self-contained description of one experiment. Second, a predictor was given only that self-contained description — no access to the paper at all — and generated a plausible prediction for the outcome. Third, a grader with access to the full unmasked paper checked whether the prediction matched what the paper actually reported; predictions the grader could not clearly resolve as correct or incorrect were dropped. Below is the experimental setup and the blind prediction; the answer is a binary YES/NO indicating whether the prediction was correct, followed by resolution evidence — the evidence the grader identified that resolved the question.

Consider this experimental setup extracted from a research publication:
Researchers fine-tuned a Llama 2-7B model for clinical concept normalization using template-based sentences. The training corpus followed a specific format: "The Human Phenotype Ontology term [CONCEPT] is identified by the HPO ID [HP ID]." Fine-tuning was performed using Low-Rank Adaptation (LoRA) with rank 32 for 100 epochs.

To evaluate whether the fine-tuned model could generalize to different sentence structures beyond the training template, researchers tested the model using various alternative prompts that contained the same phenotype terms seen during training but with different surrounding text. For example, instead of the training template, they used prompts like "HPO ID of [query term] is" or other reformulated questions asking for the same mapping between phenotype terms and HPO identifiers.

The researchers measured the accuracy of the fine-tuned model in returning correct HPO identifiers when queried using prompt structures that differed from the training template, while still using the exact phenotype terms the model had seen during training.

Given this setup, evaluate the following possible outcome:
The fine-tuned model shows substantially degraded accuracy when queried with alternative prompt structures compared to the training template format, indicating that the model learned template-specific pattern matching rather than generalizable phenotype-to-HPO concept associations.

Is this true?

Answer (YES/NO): YES